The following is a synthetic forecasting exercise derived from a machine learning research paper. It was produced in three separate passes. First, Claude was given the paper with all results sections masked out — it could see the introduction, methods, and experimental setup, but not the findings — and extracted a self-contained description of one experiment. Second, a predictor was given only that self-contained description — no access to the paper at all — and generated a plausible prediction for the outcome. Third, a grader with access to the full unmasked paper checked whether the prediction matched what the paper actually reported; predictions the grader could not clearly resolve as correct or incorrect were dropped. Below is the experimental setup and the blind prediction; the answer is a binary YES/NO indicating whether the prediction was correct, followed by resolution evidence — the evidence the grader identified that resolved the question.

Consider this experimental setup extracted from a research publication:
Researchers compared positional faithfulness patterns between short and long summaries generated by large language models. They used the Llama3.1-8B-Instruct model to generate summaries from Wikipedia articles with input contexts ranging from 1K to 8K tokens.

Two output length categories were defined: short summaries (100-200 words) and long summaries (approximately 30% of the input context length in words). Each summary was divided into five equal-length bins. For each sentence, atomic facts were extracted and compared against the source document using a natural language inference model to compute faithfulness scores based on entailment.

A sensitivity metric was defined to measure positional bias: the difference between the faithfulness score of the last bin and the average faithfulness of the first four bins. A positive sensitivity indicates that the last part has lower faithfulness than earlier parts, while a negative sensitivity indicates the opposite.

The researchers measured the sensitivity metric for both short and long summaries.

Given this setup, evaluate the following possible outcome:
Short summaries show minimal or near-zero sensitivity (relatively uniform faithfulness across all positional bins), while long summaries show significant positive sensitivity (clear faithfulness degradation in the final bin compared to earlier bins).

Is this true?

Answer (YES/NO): NO